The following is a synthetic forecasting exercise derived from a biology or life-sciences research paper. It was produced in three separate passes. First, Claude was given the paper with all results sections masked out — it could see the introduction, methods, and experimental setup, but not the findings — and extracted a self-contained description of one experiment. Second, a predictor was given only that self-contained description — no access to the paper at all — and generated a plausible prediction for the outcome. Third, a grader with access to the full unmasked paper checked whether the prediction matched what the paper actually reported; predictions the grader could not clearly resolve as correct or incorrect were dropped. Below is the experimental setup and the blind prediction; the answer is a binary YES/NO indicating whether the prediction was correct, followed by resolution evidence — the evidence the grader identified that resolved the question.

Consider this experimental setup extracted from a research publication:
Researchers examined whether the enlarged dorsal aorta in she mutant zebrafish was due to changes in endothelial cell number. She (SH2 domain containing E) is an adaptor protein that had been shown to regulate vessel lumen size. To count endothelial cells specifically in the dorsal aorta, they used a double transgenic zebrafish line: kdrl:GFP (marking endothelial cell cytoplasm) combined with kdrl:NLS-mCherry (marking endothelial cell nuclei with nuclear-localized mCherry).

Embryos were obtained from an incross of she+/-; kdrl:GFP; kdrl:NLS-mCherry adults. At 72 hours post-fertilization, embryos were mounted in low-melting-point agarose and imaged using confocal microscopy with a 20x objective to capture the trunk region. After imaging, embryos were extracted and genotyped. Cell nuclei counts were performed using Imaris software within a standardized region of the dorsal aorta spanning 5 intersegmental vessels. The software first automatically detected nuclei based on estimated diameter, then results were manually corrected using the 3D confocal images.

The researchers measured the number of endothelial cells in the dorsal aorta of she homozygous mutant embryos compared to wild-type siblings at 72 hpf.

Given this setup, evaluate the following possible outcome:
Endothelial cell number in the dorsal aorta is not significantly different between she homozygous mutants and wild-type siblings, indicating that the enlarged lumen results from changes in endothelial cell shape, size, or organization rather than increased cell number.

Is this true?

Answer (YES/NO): NO